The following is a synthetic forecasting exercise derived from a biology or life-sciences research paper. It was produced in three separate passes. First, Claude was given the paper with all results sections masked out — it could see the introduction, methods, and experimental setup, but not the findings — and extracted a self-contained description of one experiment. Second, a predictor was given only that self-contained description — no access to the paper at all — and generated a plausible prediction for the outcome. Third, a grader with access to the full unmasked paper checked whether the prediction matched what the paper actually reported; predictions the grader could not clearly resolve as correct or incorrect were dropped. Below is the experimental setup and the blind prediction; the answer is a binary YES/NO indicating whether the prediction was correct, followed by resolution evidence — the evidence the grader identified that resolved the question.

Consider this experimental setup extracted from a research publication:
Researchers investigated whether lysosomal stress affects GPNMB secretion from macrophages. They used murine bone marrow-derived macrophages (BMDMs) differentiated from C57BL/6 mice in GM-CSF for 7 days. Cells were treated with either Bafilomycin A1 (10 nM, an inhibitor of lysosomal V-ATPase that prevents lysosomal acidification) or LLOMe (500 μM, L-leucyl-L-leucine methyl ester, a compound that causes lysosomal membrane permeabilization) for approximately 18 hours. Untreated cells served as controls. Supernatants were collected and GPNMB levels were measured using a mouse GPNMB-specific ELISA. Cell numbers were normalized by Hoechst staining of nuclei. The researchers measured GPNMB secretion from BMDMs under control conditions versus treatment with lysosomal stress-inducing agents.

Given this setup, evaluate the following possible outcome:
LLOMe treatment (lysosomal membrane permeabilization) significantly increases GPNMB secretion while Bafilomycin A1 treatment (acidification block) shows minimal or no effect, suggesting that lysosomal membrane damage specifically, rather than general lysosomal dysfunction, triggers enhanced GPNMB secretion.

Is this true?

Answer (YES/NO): NO